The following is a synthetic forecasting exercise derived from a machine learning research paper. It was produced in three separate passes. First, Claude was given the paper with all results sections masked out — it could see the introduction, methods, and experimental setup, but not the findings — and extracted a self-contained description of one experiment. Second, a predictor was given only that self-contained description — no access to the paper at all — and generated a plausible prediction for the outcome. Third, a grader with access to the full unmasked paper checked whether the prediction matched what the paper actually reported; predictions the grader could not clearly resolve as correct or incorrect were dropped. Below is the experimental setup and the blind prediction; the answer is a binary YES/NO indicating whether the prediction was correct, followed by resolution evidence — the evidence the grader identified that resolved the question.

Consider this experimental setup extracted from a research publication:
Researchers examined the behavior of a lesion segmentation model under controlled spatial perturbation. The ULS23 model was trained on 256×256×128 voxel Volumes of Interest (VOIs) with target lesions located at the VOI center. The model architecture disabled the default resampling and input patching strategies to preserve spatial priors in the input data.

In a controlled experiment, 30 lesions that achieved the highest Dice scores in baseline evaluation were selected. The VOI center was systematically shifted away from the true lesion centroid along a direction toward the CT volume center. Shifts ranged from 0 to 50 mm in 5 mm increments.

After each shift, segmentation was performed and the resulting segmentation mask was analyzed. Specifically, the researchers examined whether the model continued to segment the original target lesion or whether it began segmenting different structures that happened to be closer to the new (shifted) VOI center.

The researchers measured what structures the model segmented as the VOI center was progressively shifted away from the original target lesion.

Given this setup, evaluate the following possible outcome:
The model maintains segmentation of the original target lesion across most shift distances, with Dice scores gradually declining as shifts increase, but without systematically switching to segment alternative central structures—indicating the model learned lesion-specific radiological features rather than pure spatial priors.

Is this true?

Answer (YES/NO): NO